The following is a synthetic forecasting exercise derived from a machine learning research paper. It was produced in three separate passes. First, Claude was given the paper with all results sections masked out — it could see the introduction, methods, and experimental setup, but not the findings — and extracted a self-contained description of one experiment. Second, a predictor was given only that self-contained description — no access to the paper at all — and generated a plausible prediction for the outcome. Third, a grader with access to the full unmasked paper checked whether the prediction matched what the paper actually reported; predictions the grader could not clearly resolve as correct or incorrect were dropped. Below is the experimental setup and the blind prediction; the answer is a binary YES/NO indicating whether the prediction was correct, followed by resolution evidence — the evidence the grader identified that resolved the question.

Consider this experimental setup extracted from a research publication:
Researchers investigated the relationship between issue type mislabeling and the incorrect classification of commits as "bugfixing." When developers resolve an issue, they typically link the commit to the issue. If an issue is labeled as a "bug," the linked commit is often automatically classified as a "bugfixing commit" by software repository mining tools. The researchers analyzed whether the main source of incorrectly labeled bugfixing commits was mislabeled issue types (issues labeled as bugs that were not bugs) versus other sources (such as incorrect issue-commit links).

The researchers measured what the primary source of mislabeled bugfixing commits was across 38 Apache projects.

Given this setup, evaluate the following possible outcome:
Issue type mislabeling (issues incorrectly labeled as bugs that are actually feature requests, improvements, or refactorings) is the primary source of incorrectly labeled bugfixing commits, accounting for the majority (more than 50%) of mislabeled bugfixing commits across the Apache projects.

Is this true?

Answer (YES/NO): YES